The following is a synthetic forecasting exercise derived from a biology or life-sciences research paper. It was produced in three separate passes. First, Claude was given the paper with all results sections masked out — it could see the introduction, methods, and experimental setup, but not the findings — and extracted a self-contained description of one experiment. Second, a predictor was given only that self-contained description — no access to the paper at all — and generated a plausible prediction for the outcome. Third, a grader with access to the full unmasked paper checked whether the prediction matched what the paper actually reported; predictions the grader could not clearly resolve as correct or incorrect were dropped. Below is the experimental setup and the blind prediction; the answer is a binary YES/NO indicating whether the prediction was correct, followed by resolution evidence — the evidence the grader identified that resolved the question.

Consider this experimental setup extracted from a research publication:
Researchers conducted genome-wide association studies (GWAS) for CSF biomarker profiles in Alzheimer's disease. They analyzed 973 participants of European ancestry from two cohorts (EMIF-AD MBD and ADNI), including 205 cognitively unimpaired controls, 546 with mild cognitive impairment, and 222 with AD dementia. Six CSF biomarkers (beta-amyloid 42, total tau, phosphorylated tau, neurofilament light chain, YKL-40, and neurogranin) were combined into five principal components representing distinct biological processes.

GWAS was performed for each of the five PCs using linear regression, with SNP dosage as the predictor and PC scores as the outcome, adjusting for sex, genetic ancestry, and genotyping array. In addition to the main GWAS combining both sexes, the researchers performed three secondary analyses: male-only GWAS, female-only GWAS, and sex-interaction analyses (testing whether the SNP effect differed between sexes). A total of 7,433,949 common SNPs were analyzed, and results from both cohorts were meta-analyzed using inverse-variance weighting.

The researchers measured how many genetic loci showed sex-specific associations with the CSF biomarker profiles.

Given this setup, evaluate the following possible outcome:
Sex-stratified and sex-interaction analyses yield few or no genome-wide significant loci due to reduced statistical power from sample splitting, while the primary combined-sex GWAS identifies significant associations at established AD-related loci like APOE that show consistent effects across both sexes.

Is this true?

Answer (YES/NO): NO